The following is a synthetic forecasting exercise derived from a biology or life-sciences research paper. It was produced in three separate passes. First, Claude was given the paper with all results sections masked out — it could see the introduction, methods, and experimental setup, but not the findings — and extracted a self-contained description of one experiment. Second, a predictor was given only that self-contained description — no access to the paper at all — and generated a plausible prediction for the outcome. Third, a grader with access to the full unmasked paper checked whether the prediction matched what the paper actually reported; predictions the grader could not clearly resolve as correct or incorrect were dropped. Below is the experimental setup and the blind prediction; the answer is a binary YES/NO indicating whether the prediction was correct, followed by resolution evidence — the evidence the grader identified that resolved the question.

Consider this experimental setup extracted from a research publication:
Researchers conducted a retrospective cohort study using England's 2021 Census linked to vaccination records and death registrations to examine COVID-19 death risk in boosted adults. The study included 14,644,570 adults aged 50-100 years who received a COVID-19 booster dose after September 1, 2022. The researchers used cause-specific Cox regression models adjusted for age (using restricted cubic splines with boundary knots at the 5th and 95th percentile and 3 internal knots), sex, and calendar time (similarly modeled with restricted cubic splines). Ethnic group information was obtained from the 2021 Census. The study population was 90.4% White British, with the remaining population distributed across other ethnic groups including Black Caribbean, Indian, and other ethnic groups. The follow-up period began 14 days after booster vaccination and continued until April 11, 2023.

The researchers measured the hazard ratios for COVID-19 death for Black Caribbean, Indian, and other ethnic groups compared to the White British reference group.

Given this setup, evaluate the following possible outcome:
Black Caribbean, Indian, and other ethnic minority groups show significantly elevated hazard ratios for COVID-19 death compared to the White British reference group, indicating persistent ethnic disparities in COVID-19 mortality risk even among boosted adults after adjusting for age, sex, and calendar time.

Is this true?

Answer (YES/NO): NO